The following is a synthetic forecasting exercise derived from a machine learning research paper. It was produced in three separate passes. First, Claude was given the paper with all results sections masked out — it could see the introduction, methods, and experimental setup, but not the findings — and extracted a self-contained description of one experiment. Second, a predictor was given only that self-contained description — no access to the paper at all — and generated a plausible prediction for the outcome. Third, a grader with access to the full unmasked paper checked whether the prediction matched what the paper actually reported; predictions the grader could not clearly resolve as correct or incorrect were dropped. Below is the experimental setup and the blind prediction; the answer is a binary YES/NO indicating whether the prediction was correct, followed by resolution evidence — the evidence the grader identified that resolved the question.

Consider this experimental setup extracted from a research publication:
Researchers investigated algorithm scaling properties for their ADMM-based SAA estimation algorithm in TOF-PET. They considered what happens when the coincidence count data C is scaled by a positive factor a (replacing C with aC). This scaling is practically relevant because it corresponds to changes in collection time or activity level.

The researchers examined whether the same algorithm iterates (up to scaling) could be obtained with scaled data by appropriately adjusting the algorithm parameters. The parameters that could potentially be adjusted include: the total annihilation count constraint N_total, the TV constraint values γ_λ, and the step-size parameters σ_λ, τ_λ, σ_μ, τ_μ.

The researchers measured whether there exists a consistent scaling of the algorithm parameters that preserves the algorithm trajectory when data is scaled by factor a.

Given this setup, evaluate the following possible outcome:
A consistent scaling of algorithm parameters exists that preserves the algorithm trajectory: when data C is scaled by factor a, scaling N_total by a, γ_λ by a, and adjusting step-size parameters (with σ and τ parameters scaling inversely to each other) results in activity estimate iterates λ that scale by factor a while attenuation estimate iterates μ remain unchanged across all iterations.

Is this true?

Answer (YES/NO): YES